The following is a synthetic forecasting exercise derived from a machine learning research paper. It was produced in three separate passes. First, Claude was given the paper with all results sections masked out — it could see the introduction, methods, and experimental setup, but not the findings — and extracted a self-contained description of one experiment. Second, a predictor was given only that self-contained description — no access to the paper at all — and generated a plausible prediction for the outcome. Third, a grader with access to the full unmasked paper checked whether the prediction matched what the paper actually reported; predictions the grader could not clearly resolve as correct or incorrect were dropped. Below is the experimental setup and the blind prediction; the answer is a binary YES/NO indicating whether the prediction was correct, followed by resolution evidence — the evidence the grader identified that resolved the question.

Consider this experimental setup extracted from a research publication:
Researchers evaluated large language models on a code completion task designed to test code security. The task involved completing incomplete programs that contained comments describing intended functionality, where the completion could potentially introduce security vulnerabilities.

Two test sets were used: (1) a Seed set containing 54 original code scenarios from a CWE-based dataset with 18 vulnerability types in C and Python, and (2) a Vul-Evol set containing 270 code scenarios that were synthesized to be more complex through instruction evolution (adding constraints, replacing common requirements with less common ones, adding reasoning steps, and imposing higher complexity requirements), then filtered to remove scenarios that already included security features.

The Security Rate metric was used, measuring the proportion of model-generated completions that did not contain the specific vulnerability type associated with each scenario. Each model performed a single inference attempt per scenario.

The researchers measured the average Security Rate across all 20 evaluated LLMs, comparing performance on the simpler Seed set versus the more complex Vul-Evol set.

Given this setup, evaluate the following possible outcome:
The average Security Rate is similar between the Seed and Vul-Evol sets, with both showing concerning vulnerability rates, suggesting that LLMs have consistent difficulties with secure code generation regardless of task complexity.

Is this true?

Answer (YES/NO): NO